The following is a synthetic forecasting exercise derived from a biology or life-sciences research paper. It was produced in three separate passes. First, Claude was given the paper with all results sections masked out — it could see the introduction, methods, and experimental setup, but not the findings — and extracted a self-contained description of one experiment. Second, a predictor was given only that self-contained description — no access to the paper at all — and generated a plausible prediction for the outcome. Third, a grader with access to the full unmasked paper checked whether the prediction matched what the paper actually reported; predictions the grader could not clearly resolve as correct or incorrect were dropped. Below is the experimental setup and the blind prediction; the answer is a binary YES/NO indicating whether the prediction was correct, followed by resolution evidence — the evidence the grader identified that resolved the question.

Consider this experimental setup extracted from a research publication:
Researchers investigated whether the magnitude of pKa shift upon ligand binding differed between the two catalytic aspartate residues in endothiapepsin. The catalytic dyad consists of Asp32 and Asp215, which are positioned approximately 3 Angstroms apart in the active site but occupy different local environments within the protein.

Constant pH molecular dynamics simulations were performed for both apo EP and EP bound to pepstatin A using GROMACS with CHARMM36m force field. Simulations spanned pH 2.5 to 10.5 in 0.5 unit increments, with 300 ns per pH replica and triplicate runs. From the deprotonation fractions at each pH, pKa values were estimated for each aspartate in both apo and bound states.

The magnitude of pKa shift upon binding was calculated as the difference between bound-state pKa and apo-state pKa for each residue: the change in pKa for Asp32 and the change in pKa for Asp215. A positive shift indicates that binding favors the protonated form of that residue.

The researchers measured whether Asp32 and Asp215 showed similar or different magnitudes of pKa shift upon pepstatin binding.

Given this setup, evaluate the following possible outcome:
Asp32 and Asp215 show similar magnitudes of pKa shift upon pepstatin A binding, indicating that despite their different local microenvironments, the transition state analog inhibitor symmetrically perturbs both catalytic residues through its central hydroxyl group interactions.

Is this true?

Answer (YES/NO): NO